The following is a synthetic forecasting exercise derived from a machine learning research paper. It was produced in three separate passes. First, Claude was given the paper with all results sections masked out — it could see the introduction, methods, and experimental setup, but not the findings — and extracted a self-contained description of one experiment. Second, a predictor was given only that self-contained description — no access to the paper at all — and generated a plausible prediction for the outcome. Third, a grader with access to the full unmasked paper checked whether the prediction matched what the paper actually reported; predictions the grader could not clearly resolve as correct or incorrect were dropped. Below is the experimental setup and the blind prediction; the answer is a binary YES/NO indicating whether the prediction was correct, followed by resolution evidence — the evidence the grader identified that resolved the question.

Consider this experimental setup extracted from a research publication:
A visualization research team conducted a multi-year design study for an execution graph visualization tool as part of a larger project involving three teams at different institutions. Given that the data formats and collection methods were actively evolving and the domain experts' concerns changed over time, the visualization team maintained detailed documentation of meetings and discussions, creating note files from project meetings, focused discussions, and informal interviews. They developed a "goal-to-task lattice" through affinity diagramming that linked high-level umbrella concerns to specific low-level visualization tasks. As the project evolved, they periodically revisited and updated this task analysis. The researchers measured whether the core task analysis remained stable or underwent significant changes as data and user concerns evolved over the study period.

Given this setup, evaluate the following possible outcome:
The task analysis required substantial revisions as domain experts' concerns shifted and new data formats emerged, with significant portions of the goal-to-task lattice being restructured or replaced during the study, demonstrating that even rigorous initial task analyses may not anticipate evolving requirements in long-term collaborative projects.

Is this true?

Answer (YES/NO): NO